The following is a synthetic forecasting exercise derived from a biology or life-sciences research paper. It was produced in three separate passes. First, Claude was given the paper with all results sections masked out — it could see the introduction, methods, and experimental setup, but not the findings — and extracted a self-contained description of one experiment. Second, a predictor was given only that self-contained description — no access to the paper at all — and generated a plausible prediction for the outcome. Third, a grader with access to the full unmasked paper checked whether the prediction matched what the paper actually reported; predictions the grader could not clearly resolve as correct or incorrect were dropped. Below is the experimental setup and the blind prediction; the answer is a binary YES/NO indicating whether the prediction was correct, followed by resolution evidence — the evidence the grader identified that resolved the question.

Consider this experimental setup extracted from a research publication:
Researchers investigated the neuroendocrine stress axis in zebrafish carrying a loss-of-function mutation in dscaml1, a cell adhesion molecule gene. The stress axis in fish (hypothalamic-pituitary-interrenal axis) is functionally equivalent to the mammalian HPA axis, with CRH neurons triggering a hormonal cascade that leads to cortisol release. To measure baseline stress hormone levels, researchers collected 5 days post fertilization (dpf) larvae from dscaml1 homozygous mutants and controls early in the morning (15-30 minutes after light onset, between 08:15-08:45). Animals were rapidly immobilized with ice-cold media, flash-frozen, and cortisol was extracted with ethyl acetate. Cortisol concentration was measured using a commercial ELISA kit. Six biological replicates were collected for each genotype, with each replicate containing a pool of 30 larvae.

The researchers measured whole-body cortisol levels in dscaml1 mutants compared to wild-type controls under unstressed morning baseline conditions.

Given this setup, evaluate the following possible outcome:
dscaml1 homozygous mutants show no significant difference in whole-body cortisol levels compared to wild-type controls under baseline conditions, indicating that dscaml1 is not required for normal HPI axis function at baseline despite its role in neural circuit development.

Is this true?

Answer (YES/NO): NO